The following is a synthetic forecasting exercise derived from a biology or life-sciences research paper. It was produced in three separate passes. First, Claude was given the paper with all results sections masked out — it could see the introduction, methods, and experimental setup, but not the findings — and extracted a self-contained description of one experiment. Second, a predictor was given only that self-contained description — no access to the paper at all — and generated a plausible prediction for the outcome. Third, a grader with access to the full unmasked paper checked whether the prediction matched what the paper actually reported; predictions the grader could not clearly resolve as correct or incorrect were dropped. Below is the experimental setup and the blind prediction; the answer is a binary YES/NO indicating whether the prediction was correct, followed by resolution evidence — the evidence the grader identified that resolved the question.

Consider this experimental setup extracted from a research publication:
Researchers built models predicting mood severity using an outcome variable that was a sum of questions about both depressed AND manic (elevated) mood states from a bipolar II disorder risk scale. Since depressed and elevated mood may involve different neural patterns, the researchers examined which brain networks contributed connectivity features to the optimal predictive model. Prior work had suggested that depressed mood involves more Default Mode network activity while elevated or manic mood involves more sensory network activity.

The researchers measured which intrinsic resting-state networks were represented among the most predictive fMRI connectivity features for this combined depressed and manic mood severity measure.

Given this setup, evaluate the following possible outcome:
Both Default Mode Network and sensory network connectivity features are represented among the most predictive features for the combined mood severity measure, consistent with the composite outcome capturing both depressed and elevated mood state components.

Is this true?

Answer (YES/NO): YES